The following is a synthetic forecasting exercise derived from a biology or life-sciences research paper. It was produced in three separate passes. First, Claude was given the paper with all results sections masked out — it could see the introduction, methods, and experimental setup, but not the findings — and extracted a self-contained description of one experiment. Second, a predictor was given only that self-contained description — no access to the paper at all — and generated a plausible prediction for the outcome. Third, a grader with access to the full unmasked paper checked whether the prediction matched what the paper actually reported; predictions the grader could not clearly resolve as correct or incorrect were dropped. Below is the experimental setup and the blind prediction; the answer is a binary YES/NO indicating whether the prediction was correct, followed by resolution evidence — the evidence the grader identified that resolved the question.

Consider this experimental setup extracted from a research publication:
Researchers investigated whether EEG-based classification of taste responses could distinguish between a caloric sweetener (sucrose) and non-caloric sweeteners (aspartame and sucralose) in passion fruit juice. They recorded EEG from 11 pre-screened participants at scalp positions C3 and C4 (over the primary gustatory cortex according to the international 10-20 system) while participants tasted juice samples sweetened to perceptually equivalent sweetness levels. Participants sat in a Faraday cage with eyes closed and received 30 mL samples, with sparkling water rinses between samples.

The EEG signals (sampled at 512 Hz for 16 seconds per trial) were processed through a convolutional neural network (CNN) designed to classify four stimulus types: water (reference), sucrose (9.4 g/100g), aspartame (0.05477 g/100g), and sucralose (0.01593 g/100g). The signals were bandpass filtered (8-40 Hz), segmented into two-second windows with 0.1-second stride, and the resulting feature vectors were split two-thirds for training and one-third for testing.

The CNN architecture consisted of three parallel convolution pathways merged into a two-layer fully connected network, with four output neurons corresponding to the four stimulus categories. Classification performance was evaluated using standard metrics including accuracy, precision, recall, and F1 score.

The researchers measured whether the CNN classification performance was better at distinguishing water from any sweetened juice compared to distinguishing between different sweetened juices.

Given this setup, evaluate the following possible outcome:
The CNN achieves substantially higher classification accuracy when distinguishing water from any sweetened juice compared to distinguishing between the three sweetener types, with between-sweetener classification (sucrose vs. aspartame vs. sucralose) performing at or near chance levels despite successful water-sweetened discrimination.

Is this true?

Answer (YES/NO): NO